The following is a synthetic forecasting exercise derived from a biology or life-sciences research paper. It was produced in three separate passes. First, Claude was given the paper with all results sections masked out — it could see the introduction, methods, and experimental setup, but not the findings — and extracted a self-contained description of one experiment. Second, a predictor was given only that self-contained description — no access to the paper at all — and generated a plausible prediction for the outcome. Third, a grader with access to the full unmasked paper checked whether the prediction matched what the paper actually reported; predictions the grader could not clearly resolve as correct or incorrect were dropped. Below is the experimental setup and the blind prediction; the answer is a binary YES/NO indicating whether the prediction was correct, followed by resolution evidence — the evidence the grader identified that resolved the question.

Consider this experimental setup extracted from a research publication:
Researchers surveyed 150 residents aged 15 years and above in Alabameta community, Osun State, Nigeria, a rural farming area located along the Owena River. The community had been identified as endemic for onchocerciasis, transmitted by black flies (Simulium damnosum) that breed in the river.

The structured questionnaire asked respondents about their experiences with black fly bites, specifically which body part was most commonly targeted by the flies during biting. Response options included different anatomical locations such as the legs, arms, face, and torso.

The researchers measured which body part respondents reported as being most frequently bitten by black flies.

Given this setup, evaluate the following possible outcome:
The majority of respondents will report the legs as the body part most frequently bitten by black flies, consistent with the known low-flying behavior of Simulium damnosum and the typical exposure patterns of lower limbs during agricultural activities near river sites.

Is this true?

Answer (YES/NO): YES